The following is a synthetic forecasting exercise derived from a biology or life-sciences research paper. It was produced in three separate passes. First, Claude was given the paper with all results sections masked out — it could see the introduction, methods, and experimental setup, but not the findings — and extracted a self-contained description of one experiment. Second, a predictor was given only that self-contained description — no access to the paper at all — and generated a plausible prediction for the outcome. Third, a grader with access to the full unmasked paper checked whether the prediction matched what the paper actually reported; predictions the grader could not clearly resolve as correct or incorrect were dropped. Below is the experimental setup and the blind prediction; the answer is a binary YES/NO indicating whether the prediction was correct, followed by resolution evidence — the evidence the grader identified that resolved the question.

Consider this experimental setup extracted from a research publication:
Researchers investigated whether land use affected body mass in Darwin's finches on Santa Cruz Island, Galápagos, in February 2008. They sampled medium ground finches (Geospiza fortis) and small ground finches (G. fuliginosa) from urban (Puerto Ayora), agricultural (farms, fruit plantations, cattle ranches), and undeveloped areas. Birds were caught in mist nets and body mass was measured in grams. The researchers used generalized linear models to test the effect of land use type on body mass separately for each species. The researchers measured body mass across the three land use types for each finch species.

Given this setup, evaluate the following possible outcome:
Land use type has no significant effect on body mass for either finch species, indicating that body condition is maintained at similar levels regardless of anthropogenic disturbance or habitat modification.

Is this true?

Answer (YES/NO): NO